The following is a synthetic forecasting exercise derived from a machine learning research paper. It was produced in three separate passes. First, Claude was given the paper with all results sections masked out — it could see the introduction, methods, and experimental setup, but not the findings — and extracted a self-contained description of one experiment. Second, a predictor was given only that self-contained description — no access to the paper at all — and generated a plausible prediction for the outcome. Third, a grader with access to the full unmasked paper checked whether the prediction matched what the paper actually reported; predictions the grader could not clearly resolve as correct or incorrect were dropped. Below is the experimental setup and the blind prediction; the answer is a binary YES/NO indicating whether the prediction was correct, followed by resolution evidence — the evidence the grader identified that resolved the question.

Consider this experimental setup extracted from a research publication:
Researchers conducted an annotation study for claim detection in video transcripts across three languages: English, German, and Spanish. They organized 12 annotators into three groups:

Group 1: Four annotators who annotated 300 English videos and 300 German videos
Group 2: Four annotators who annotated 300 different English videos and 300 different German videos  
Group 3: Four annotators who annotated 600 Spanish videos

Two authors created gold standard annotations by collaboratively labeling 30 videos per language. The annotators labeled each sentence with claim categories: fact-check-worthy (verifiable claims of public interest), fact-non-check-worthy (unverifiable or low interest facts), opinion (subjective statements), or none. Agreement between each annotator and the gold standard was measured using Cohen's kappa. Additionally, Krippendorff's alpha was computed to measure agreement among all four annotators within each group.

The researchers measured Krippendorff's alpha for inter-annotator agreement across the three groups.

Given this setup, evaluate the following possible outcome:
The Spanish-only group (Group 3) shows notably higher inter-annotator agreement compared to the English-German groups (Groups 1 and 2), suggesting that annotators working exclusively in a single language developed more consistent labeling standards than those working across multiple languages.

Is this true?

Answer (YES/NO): YES